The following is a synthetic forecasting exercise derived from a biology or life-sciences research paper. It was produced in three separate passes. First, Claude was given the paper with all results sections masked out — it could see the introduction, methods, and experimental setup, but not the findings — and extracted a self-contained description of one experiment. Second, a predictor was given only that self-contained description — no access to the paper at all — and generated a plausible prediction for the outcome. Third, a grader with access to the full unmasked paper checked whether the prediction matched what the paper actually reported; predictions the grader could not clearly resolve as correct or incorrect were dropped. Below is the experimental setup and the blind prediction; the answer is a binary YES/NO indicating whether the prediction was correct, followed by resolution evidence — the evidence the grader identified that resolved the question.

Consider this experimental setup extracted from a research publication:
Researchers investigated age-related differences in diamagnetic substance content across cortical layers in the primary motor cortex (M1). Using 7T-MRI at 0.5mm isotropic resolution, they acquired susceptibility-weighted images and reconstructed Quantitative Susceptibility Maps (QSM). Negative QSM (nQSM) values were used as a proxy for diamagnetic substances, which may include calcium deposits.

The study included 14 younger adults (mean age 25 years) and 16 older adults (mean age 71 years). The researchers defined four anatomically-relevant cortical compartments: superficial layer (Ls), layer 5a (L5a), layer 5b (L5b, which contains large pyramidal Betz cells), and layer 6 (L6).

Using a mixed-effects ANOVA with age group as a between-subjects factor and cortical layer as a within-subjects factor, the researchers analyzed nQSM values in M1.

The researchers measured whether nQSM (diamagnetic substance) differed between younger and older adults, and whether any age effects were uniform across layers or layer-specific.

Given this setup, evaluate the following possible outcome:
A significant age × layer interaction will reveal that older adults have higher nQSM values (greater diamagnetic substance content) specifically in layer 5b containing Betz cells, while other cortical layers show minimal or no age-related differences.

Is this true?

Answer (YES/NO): NO